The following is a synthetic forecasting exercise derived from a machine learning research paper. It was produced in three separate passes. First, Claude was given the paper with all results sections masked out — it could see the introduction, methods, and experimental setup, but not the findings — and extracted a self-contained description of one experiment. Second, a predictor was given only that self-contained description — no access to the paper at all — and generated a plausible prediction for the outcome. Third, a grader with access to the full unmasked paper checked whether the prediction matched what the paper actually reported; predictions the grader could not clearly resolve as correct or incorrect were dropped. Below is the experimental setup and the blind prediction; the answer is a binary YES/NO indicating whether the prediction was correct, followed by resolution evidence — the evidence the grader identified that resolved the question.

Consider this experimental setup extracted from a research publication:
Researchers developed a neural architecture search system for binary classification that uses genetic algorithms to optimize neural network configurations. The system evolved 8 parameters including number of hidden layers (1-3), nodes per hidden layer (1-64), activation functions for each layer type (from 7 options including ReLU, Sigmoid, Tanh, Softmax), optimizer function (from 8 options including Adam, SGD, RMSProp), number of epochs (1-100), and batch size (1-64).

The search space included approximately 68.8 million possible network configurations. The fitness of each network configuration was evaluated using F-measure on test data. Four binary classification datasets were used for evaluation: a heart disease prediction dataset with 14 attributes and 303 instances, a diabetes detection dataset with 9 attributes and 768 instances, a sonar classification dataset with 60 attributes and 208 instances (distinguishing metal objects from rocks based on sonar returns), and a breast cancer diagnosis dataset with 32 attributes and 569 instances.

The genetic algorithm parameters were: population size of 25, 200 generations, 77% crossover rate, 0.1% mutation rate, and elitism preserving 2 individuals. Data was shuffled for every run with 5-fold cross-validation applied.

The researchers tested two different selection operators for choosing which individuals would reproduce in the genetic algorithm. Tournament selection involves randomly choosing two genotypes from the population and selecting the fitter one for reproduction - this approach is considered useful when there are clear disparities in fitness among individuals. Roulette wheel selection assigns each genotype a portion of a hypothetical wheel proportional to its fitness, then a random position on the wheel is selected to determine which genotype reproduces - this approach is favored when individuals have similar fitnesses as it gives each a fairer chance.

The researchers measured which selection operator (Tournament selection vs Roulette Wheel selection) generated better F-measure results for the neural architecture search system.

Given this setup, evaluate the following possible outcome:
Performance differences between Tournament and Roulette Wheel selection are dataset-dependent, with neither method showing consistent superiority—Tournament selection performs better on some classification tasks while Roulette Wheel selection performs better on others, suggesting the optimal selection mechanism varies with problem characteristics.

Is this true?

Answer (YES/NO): NO